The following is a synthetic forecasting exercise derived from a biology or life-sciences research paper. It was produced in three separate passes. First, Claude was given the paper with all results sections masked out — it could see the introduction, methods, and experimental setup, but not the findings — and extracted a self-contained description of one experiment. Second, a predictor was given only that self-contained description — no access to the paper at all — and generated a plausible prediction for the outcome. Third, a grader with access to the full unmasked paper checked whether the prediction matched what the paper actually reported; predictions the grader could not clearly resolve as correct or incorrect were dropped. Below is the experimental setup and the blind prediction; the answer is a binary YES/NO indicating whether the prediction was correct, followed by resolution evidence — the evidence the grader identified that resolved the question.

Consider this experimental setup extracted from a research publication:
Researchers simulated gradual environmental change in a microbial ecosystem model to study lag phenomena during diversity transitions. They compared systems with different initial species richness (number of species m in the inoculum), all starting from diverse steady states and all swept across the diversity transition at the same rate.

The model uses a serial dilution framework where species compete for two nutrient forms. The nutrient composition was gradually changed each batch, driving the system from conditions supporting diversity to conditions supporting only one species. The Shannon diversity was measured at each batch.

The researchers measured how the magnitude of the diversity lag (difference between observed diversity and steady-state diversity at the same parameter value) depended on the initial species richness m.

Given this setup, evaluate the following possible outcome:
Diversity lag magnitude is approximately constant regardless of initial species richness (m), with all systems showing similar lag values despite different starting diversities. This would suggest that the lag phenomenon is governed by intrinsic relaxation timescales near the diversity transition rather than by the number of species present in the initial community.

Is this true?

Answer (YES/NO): NO